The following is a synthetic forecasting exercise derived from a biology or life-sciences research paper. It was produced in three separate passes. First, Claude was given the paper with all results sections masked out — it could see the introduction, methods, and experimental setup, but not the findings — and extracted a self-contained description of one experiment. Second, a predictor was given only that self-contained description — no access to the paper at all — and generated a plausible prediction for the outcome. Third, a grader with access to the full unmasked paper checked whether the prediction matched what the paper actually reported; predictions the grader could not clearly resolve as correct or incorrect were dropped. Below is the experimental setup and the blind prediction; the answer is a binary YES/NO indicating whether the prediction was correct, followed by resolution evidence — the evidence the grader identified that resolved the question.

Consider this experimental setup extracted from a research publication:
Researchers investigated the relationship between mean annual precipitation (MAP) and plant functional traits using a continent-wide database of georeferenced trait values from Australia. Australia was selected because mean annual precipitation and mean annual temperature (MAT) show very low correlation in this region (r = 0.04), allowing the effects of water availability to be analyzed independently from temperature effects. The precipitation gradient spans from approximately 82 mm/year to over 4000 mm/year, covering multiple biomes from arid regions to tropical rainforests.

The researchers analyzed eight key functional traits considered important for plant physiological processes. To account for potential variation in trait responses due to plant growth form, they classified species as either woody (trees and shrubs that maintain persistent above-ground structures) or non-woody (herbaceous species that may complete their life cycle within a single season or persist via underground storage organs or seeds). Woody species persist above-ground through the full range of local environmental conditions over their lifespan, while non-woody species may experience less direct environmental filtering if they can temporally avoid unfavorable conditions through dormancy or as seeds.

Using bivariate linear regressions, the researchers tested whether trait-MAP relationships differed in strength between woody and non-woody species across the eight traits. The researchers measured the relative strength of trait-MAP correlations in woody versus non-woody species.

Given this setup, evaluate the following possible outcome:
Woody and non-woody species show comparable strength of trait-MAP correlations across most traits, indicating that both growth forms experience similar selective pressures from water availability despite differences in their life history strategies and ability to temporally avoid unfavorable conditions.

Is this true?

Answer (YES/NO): NO